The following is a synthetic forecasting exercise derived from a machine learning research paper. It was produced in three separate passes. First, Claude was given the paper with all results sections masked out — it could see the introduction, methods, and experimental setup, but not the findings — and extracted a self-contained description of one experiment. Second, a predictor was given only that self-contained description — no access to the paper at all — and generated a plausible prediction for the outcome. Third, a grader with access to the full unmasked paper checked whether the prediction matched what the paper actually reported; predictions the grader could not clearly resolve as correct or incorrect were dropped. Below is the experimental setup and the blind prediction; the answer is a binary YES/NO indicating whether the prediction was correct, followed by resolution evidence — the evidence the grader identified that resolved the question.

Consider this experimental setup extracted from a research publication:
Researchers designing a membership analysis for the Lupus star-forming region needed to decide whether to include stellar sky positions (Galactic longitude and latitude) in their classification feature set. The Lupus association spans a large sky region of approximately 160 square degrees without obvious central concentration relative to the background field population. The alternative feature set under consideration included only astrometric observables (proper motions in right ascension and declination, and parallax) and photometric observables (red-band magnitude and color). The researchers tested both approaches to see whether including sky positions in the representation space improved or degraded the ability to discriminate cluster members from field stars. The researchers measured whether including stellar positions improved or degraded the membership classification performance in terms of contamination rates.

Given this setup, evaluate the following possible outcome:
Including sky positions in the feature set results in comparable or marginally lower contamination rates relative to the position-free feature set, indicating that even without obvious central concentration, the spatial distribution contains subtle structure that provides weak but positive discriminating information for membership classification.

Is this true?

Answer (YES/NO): NO